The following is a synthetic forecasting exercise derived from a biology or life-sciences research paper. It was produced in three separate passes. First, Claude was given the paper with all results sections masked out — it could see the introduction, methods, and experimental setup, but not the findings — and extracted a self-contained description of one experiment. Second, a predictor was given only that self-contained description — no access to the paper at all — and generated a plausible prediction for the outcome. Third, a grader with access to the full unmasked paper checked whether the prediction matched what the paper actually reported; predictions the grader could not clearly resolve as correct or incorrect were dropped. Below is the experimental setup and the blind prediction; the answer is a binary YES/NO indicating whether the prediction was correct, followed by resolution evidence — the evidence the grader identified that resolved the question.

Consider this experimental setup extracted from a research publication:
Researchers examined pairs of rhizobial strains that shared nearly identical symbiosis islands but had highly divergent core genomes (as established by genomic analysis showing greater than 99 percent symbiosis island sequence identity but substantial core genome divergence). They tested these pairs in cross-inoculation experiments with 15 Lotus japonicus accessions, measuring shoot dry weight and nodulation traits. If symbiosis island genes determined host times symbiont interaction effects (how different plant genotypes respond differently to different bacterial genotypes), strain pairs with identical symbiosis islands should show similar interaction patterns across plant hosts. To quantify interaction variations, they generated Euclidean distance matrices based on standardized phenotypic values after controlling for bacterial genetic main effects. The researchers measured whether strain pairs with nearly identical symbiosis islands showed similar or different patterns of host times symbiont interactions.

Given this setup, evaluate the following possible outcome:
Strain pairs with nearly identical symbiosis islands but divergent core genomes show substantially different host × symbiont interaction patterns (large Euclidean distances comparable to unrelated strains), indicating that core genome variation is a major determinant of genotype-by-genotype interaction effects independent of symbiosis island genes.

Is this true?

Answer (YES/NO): YES